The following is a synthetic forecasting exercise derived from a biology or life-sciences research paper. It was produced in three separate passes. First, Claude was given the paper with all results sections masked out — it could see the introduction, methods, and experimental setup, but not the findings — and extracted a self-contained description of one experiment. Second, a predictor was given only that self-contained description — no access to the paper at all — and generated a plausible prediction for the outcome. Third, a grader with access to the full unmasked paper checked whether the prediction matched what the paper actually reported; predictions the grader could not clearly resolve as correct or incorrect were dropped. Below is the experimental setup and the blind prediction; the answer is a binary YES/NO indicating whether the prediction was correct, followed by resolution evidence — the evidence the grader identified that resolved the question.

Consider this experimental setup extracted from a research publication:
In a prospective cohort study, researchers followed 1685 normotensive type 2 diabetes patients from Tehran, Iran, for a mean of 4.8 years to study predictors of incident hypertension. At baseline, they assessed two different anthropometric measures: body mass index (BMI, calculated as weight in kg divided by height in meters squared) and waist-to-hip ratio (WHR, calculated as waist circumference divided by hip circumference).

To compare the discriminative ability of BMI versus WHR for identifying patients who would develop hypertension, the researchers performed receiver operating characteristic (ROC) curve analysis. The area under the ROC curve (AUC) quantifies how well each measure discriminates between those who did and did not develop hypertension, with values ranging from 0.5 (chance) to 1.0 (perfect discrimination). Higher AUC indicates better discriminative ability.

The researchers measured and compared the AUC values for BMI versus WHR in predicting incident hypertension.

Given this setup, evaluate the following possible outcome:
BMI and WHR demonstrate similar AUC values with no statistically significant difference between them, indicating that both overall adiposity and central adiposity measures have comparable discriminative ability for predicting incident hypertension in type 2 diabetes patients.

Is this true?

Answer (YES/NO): NO